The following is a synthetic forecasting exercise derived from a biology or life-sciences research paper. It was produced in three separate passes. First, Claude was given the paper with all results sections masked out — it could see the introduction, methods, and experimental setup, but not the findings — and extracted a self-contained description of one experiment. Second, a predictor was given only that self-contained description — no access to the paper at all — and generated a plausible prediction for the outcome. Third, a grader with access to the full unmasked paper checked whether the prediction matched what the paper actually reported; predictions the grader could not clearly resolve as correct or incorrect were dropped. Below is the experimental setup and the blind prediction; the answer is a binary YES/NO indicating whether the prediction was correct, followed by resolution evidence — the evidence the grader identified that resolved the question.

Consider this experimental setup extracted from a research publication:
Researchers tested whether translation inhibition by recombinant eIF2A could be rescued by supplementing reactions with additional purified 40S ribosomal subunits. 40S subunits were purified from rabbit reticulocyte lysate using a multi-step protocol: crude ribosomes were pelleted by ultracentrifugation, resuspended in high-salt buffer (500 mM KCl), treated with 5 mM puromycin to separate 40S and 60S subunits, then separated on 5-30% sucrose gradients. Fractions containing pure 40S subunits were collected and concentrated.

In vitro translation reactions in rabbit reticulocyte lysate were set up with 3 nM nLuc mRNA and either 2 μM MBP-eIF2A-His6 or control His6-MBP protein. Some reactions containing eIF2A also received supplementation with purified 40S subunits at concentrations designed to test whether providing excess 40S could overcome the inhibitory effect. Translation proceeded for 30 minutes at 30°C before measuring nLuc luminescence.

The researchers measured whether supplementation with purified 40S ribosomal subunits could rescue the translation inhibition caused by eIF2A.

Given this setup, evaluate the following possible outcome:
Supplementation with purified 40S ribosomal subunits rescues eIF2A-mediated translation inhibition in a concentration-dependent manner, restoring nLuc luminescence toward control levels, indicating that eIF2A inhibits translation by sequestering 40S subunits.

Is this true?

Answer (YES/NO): NO